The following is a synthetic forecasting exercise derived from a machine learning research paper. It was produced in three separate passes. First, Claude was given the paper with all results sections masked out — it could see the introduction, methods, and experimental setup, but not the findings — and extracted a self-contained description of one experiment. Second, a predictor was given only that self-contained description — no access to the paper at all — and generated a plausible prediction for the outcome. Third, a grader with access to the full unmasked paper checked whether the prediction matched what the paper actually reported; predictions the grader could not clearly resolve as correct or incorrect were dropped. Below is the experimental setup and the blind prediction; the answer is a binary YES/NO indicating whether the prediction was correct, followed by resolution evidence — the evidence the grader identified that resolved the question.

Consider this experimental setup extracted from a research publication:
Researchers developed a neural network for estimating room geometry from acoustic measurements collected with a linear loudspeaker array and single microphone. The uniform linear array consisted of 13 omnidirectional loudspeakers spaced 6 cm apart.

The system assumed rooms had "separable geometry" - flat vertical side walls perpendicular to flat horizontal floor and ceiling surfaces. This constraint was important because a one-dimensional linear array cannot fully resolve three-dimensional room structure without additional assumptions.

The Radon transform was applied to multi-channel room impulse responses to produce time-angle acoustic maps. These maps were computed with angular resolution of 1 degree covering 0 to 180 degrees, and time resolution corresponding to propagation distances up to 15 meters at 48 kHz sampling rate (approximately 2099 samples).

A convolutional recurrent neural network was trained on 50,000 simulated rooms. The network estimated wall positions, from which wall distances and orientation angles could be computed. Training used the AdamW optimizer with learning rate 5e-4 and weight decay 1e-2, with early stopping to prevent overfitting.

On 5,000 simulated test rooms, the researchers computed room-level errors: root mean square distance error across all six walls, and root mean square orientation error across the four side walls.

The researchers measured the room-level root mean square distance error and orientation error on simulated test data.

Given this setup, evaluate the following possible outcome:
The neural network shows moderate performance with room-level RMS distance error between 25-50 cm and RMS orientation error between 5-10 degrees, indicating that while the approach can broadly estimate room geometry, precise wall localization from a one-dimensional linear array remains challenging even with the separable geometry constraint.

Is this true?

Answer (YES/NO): NO